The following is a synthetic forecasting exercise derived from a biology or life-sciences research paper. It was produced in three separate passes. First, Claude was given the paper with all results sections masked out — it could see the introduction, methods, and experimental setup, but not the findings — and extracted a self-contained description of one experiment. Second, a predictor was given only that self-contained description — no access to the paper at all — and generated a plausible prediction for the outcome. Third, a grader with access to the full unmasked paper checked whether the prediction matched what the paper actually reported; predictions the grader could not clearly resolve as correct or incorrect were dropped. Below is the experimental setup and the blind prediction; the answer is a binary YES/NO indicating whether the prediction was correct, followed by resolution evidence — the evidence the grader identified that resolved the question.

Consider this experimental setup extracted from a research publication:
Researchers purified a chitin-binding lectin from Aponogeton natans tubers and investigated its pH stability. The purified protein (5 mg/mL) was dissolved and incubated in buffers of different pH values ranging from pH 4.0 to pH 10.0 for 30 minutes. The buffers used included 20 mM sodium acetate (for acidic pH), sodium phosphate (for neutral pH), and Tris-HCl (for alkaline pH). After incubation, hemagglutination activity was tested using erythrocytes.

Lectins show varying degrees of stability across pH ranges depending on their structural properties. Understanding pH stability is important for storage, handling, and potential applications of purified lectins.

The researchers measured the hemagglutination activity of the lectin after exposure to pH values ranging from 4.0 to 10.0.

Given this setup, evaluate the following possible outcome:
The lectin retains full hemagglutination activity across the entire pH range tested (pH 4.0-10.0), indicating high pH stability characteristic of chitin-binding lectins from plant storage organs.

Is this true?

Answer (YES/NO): NO